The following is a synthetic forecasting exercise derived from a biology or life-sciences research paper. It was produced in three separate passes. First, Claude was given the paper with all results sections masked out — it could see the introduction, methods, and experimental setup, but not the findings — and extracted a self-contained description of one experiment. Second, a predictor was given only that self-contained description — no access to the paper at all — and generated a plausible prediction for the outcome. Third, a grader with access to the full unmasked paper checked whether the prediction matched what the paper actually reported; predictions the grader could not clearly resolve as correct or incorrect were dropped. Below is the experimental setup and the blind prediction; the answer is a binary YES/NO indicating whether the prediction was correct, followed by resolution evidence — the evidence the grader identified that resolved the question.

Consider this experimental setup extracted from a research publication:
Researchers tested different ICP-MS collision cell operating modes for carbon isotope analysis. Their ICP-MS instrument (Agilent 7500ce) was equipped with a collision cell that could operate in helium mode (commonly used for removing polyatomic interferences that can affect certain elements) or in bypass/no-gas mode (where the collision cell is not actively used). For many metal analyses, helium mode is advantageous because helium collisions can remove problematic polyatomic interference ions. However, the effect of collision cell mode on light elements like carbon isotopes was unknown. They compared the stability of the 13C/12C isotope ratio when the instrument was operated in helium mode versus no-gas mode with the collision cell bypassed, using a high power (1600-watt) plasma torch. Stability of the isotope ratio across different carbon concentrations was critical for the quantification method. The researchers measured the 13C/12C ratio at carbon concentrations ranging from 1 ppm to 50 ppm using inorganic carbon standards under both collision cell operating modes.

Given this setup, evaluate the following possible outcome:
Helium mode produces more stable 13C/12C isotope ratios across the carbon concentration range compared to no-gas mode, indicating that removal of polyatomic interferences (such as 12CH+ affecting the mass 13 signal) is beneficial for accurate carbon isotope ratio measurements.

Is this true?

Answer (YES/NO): NO